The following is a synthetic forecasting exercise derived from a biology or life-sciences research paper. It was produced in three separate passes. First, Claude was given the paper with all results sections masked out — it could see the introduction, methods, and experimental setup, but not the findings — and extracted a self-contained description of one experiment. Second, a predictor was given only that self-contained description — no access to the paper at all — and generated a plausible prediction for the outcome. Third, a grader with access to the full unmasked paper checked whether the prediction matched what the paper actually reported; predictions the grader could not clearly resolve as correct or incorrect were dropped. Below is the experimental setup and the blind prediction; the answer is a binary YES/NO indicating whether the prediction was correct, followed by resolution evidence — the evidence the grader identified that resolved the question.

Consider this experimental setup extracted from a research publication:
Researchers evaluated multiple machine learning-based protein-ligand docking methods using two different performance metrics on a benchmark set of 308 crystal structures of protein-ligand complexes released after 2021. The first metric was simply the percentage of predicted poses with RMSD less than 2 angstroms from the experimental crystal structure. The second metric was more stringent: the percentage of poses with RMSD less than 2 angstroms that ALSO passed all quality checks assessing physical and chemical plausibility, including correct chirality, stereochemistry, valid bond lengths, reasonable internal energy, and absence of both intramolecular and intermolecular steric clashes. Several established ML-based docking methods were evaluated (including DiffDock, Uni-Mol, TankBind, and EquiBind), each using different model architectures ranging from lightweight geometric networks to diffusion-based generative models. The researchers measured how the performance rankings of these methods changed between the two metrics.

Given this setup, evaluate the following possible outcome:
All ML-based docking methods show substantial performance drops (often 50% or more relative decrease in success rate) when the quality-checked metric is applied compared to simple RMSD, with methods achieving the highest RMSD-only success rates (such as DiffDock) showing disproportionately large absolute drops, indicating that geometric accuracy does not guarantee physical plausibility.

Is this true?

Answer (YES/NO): NO